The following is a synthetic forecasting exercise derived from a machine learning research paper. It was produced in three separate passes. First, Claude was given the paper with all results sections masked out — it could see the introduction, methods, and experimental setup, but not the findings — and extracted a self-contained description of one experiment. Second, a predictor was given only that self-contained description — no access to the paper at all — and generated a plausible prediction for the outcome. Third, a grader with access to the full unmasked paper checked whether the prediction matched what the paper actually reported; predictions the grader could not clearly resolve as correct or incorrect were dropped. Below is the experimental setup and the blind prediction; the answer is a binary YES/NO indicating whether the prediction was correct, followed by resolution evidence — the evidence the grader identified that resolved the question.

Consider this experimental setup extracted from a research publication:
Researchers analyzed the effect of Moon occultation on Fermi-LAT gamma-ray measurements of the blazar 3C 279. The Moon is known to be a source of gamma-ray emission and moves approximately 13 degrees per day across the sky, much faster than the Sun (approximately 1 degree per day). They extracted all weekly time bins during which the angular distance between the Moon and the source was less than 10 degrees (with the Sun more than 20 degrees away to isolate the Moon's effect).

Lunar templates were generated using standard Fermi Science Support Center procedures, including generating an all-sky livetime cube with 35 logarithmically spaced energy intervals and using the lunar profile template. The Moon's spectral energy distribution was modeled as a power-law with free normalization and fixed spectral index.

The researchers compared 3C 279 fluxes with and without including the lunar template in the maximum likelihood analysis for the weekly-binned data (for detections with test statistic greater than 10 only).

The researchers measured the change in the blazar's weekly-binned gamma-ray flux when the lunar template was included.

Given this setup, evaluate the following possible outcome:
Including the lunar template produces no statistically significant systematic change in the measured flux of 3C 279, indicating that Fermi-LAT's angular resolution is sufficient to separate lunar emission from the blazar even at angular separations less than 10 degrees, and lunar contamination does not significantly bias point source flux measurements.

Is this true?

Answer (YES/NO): YES